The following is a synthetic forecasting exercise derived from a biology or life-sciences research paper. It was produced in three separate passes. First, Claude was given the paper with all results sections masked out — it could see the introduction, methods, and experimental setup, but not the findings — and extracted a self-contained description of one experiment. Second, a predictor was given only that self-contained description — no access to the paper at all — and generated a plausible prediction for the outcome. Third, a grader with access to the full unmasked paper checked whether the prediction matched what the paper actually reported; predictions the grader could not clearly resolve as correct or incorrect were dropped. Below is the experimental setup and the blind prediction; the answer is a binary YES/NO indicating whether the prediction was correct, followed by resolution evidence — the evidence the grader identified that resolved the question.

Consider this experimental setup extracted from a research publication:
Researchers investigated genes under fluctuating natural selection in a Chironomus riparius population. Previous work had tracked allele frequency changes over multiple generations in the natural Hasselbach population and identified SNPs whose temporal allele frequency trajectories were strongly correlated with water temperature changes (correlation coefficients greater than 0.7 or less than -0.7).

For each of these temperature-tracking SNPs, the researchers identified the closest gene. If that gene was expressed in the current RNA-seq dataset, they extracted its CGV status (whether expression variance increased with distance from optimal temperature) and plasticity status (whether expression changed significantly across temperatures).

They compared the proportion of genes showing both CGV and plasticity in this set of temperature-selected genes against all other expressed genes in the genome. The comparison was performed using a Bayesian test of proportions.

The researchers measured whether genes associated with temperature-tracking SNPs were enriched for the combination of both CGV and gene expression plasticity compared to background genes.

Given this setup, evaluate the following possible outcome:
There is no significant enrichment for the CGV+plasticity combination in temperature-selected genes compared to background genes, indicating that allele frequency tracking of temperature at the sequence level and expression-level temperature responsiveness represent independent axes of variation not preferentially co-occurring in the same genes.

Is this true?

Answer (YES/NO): NO